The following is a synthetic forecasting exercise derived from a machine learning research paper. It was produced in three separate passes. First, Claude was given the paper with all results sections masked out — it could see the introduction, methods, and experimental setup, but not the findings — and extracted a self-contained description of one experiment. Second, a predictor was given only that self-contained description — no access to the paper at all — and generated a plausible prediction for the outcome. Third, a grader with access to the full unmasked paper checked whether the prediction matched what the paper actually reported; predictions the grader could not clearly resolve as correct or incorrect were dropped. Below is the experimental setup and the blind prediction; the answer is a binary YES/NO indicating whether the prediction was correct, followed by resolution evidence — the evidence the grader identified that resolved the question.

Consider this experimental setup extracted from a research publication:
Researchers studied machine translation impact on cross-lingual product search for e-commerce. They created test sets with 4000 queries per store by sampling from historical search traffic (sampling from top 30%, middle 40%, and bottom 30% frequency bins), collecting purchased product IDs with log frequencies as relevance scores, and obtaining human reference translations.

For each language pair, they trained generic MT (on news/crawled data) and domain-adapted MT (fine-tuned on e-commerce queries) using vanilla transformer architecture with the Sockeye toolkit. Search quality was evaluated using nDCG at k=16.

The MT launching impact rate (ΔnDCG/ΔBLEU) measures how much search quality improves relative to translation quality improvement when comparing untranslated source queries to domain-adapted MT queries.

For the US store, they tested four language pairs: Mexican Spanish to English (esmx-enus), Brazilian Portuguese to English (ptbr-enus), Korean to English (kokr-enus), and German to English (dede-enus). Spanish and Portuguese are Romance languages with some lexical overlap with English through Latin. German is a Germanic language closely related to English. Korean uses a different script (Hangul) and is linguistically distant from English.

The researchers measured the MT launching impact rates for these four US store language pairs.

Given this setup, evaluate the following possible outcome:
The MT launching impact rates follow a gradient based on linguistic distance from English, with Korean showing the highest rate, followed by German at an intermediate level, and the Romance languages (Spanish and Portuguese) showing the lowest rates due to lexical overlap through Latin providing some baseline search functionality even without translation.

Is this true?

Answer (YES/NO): NO